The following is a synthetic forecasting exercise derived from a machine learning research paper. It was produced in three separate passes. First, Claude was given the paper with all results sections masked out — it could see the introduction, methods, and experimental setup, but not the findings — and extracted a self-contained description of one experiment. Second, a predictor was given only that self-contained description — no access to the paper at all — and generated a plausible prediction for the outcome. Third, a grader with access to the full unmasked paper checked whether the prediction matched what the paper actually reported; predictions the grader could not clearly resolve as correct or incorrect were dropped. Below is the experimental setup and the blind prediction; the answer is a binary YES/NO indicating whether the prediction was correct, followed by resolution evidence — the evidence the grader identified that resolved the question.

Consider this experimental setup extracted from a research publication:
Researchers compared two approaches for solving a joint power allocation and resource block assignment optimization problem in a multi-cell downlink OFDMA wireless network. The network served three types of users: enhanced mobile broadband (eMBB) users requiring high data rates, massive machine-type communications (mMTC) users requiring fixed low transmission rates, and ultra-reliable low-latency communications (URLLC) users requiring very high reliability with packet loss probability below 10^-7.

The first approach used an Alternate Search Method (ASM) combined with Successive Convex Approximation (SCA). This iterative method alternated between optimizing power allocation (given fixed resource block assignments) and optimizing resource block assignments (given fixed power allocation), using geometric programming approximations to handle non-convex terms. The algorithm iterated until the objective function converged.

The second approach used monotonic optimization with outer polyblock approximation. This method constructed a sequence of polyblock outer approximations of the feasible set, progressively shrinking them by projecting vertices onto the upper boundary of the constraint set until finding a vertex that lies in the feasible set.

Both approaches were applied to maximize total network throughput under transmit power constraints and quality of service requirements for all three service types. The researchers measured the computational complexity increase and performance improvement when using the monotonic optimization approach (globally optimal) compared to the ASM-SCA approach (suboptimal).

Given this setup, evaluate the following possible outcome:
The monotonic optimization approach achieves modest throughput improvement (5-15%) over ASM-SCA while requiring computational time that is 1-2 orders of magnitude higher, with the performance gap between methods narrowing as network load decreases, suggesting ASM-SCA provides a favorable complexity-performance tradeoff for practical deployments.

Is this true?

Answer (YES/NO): NO